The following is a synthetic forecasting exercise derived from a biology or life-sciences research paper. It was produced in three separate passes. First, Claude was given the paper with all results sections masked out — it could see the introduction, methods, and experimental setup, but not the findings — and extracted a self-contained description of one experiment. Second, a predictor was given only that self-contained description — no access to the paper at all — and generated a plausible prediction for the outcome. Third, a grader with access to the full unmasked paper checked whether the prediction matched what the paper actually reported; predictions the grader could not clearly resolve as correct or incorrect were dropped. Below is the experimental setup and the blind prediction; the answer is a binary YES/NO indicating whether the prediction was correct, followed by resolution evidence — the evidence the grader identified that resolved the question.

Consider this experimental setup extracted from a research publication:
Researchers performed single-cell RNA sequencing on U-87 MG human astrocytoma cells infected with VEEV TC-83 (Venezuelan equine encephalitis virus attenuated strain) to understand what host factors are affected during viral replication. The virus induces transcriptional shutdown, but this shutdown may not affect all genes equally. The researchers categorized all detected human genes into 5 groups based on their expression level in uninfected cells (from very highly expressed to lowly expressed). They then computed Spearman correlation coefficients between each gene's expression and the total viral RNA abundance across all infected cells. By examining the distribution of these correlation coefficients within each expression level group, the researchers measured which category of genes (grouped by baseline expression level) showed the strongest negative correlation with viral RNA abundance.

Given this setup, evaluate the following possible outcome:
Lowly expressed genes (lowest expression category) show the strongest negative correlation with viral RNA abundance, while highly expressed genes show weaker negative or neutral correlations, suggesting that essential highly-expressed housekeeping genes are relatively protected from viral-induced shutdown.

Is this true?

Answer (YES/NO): NO